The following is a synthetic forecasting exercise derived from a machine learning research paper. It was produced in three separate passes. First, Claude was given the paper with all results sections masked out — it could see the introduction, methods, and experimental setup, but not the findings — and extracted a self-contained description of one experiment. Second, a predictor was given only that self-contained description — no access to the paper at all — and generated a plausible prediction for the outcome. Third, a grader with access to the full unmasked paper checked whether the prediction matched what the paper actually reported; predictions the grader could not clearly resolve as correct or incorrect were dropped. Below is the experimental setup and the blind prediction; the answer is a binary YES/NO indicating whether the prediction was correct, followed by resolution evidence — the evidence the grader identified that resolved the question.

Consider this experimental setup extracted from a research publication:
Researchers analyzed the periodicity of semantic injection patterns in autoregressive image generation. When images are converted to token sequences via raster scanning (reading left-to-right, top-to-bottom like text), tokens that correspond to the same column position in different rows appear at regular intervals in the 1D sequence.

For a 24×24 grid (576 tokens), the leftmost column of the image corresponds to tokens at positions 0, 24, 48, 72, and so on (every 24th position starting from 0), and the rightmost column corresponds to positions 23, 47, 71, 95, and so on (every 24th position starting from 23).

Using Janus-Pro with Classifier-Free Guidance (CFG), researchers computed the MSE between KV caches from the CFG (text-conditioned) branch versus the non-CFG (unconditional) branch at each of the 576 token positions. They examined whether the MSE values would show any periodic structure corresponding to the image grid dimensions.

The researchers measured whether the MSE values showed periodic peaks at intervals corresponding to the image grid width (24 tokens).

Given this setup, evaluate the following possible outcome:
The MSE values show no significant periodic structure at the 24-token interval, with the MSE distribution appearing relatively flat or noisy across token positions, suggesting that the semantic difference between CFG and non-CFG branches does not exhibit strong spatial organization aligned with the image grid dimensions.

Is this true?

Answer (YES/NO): NO